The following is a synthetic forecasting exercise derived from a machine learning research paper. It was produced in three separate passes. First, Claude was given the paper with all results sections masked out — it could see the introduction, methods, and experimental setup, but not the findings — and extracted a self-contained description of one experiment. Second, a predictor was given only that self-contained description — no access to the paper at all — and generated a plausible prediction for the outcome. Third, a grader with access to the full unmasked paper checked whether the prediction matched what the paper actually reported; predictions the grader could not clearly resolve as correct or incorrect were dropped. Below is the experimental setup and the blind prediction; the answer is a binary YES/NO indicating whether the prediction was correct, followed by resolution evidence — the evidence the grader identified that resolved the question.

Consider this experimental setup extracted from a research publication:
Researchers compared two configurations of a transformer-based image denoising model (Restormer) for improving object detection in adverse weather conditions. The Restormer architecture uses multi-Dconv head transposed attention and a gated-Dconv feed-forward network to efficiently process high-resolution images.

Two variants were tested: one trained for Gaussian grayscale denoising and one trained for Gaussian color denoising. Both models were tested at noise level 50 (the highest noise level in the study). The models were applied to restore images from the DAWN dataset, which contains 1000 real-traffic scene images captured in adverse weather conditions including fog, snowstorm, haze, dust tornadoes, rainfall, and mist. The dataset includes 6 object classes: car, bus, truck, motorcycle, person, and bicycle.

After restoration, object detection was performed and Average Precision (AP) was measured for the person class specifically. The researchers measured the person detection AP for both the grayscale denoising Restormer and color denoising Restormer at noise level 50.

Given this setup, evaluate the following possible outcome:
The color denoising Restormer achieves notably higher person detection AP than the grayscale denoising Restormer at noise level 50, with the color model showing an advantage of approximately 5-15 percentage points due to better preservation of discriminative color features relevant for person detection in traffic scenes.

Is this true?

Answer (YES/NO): NO